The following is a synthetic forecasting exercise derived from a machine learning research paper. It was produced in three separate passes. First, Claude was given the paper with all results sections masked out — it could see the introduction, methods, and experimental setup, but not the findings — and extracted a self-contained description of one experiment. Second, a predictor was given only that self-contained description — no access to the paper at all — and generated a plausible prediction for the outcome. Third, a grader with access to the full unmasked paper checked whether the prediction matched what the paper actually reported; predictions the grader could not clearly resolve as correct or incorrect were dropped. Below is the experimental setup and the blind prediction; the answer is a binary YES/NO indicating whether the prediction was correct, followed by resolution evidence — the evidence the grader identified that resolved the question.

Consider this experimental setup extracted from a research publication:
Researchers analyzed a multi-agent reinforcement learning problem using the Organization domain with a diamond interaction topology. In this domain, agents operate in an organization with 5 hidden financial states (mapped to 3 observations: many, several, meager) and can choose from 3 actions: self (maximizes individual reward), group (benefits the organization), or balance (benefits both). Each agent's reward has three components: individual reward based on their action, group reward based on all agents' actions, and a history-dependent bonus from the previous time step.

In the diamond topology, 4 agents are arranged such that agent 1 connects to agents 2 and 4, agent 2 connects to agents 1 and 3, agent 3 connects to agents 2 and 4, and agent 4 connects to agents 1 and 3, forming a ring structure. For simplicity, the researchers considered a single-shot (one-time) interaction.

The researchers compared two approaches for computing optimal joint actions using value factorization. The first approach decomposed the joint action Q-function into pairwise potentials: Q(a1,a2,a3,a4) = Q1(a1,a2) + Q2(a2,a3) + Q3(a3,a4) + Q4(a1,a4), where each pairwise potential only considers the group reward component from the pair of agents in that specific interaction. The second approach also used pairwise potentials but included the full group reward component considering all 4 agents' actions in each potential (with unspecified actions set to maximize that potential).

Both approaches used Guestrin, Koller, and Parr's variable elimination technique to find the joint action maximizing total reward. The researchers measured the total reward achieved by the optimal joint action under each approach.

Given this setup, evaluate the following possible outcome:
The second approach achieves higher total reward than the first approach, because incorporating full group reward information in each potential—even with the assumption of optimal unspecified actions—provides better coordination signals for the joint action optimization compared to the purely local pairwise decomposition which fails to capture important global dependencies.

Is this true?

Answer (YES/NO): YES